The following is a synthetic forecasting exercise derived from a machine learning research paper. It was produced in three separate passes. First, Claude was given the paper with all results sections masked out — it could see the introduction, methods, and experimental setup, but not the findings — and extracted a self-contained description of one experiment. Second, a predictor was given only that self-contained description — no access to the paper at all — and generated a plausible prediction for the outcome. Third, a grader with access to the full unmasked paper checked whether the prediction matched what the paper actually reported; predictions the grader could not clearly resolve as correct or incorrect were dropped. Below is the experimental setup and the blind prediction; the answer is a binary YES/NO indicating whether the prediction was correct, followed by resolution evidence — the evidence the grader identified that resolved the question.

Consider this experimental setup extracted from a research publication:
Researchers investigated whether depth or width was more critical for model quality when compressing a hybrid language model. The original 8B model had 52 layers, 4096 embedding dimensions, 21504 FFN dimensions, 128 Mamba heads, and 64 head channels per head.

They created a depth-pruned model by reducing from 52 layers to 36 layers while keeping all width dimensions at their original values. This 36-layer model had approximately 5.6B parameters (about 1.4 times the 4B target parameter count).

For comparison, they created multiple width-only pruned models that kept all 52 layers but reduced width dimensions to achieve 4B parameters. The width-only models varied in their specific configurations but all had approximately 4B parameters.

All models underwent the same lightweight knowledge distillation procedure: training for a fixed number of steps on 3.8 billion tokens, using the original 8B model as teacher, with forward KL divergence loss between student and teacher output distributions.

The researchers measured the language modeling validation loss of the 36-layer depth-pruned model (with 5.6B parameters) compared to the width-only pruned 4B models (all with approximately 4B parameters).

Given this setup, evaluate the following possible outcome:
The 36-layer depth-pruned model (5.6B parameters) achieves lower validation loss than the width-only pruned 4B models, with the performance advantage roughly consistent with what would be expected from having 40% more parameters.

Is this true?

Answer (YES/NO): NO